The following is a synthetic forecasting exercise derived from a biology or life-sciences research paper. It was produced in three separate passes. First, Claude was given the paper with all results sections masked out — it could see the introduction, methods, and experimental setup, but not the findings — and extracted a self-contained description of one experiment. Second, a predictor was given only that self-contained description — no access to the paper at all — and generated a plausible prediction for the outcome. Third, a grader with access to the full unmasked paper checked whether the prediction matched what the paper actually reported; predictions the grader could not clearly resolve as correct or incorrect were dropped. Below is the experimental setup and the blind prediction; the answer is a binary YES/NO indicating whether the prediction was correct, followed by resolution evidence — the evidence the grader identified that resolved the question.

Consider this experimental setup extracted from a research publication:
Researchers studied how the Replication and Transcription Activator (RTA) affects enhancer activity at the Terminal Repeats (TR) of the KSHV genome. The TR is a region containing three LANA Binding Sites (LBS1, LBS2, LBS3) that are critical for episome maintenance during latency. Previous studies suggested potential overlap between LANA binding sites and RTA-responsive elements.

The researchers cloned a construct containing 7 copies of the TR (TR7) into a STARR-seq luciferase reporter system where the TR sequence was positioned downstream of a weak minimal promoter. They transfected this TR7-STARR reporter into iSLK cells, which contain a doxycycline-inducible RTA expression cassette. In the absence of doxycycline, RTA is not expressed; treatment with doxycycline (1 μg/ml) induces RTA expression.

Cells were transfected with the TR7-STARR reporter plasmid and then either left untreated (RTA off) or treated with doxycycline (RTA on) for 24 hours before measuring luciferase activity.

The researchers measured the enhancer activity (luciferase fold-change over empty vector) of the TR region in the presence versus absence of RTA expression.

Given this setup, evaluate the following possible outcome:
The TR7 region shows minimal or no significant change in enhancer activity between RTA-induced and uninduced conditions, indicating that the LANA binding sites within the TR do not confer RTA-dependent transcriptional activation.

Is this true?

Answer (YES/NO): NO